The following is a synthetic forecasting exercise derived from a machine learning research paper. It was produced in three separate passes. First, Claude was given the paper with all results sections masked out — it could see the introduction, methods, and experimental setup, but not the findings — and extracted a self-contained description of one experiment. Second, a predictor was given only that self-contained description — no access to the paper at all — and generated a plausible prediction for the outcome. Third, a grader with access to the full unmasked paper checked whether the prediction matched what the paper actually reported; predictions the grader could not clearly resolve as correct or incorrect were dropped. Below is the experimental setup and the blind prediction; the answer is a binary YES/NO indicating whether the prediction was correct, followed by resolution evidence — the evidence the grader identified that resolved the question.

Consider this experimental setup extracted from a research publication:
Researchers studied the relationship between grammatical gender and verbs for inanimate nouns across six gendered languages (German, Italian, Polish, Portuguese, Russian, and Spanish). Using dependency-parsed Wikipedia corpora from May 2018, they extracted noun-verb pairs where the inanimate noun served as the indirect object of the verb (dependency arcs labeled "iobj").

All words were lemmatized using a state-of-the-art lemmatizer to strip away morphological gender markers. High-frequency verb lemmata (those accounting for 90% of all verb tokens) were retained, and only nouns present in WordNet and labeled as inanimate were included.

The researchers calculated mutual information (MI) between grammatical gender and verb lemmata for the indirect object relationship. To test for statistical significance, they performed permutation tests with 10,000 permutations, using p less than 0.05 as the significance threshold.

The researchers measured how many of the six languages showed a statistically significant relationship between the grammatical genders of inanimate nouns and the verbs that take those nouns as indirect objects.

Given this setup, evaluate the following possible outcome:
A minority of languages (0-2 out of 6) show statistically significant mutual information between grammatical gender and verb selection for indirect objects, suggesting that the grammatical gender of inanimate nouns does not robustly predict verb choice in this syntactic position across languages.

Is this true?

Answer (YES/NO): NO